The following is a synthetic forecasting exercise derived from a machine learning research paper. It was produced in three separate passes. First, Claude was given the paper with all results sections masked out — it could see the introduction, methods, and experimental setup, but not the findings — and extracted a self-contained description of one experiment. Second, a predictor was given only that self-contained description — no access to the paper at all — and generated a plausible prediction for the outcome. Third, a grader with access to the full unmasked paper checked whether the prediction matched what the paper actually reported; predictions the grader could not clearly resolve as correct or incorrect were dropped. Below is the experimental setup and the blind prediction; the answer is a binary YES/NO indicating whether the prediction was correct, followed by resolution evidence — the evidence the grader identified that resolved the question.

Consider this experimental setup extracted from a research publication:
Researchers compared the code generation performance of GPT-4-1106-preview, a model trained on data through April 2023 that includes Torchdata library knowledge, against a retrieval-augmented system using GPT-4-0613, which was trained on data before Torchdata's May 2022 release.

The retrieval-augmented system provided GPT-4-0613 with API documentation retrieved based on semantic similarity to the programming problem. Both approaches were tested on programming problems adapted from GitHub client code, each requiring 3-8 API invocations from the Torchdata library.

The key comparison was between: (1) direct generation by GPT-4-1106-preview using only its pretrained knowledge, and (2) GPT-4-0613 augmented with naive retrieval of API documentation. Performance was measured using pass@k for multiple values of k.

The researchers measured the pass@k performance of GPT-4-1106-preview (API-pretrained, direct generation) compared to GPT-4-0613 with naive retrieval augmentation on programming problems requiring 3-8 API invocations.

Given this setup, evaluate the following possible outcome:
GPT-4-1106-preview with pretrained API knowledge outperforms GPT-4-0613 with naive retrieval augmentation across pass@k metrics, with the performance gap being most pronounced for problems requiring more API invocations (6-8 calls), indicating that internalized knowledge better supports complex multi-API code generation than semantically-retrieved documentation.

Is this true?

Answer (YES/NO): NO